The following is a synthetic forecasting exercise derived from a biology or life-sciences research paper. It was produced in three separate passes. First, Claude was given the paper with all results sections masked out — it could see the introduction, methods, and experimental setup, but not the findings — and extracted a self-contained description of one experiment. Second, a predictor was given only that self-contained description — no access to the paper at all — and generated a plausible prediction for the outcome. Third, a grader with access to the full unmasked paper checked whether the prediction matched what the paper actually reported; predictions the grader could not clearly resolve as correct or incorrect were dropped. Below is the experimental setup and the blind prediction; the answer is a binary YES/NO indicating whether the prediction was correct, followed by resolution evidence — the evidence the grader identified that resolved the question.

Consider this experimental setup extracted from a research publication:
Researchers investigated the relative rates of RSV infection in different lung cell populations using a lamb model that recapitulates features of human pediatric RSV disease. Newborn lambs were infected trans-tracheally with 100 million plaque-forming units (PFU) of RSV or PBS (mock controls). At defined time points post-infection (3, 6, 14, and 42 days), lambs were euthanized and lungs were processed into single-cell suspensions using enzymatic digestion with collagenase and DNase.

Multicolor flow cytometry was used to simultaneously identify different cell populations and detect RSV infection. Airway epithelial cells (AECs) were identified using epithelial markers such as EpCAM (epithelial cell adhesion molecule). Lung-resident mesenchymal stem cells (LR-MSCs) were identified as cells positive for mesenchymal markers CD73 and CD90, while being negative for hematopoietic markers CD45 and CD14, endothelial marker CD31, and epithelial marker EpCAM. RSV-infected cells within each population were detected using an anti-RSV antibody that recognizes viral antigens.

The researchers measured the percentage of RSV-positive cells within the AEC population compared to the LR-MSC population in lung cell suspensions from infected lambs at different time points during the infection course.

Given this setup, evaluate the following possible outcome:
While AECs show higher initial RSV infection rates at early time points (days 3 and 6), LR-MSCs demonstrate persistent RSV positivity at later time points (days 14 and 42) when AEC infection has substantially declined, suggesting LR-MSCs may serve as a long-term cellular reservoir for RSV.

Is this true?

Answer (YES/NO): NO